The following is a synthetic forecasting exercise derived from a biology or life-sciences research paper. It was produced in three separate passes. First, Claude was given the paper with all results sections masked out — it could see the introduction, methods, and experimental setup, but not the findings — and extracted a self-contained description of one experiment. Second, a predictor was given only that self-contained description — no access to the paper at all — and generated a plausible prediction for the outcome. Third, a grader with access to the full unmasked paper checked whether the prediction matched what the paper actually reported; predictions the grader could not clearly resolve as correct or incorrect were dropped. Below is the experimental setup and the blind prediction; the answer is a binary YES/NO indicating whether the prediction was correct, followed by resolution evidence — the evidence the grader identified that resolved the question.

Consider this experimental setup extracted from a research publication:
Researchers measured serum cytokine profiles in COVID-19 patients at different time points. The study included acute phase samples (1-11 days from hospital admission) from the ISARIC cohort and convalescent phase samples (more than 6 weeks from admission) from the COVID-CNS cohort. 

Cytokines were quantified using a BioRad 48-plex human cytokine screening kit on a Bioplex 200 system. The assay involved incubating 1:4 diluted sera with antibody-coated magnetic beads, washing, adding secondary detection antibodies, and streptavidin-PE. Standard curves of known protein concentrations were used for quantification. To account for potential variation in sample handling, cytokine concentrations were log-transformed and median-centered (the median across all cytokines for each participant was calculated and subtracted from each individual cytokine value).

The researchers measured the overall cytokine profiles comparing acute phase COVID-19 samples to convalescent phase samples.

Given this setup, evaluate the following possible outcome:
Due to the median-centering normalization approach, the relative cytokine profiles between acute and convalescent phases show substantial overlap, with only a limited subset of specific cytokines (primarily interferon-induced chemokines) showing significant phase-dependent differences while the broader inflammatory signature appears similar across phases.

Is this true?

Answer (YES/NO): NO